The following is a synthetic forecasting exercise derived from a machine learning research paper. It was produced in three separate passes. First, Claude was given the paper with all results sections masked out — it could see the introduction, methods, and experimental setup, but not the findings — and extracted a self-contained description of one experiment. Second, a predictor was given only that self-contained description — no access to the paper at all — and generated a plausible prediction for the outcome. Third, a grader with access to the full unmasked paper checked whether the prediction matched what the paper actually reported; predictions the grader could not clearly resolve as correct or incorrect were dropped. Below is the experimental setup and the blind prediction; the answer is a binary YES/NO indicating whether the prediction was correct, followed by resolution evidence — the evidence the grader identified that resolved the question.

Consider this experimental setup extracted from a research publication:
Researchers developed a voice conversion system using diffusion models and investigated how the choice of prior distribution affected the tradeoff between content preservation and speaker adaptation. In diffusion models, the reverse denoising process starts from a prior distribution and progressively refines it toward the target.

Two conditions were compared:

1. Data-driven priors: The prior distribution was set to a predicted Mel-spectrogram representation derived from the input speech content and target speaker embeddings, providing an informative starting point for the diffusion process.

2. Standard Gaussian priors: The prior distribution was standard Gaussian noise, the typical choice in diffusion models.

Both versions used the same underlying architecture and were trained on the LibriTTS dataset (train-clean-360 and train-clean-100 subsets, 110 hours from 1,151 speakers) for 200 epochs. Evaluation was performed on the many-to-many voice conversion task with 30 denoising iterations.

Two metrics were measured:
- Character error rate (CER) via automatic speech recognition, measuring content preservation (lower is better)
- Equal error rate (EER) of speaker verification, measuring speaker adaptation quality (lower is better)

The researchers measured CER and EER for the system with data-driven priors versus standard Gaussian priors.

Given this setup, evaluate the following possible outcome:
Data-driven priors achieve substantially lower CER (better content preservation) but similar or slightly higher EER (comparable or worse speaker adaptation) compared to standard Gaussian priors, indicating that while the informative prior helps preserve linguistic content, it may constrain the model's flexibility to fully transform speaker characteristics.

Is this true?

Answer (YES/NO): NO